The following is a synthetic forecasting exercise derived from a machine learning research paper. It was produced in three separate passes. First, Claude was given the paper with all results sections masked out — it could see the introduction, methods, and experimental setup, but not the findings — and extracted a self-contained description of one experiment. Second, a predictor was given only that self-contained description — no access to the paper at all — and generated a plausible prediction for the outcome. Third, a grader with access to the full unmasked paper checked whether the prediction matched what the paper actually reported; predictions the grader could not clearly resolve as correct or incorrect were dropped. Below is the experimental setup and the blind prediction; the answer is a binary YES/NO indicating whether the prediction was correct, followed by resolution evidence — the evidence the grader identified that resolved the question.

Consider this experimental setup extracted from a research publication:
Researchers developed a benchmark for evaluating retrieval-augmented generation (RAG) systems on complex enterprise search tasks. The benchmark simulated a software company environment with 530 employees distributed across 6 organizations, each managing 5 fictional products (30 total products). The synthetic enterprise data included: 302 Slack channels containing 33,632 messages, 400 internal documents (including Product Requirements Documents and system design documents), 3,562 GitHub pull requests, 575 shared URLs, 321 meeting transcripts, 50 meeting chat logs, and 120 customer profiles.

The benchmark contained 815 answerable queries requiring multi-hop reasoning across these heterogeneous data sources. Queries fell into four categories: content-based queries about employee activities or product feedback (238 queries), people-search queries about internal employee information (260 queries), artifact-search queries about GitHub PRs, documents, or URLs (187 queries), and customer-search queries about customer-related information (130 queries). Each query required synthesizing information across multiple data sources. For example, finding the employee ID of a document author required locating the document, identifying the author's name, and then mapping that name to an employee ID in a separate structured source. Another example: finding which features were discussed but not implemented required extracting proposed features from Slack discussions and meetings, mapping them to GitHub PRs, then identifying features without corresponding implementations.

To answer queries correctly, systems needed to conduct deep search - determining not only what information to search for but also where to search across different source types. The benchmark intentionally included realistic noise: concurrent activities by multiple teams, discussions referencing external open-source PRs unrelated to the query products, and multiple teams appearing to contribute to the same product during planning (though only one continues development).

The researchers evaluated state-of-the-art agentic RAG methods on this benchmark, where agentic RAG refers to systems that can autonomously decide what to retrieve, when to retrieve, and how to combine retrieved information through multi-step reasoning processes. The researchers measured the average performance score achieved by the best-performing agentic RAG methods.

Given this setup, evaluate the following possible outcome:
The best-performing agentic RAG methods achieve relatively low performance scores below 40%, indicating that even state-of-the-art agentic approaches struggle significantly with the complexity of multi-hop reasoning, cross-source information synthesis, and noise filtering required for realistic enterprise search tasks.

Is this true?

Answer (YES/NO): YES